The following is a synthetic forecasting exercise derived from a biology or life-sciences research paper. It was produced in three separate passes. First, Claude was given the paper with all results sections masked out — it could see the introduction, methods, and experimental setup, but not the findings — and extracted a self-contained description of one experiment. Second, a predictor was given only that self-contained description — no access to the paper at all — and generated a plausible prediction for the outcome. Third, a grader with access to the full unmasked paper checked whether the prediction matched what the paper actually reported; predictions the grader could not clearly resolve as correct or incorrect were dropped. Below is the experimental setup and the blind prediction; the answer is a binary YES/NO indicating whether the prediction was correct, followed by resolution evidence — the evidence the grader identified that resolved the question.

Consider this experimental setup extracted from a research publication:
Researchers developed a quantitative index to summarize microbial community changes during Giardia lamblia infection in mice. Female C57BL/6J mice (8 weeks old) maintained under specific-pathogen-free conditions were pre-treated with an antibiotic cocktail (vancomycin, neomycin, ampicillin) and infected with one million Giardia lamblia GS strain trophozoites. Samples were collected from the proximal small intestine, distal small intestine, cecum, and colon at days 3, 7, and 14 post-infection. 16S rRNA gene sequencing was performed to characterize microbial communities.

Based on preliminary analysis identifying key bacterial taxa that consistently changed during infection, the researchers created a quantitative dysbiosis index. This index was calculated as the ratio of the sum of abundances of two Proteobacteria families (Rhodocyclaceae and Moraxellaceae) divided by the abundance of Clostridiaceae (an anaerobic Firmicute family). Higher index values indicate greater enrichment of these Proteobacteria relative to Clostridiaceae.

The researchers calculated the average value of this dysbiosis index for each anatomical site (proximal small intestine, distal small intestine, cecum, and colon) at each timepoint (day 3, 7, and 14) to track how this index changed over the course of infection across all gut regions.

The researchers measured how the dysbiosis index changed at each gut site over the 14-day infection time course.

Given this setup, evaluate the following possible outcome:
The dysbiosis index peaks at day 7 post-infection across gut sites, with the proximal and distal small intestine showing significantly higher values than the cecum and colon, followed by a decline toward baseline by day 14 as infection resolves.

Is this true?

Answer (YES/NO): NO